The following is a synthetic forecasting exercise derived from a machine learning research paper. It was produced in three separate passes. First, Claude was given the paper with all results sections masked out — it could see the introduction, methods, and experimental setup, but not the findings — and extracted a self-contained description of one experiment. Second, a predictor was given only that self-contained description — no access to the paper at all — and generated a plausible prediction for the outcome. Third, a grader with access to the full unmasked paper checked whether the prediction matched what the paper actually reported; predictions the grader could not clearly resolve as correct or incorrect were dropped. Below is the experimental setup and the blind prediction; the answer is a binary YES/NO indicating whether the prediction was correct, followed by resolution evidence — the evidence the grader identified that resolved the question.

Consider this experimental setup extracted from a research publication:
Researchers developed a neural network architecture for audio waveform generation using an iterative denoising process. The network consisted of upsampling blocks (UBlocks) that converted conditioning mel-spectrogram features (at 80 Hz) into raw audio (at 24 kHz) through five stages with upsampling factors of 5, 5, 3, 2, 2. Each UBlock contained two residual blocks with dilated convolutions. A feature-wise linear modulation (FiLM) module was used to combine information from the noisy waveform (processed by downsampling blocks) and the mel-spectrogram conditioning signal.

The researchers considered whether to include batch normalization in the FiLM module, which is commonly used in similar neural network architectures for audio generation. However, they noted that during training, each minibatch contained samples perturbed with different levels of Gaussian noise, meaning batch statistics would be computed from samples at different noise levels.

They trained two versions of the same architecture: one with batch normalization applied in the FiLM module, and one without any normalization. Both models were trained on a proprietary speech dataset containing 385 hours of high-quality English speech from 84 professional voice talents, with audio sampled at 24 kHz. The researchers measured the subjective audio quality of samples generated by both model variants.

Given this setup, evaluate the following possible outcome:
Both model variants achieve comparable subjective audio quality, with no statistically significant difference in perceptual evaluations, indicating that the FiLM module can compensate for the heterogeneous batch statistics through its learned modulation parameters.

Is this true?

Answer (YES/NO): NO